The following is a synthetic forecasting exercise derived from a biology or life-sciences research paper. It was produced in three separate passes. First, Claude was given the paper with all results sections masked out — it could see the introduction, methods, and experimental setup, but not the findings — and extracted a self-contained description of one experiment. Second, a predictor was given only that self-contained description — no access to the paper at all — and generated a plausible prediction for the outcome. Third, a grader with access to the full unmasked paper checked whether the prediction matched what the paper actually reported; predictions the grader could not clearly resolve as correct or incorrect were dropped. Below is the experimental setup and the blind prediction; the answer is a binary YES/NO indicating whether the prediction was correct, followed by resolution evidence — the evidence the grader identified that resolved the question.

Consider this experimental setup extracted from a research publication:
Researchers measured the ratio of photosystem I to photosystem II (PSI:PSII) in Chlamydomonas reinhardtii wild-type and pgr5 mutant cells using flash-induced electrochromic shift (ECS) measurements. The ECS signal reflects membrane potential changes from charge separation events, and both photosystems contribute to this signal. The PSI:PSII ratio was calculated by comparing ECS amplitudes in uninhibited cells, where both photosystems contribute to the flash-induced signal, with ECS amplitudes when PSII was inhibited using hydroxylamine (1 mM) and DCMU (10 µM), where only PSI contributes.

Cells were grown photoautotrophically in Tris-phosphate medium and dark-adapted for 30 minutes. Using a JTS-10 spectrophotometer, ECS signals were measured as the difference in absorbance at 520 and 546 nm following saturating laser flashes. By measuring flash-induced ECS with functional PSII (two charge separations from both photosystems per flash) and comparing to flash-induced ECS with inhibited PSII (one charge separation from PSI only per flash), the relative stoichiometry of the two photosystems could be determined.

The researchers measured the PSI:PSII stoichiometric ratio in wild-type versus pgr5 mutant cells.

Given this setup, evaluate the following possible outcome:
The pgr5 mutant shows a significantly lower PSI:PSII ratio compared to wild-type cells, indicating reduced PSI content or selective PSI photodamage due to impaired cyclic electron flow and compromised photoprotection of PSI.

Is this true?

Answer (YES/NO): NO